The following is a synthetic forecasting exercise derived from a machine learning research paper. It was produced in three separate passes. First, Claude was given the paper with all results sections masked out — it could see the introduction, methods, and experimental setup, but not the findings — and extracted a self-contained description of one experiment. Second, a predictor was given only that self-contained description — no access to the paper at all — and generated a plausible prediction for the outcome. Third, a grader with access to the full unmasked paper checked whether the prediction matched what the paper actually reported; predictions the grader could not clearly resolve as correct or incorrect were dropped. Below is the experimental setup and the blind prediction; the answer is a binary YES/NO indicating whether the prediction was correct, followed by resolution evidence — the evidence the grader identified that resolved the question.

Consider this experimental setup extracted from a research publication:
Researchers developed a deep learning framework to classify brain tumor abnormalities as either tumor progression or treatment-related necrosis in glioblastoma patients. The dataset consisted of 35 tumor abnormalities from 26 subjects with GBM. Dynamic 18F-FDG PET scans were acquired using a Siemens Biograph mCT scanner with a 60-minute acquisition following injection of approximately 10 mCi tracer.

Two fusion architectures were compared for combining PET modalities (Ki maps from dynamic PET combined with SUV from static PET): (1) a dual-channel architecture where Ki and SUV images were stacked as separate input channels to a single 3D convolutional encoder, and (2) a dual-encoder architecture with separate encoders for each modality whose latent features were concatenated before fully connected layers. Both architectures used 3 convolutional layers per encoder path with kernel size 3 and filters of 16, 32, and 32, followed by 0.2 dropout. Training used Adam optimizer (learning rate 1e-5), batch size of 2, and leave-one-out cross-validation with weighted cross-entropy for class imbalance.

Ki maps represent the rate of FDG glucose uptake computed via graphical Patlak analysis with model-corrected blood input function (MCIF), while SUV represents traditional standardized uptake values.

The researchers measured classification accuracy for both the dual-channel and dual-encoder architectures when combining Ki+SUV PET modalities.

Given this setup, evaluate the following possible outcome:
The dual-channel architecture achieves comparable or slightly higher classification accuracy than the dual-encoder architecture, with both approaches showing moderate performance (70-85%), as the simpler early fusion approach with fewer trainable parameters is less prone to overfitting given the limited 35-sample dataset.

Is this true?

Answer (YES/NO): NO